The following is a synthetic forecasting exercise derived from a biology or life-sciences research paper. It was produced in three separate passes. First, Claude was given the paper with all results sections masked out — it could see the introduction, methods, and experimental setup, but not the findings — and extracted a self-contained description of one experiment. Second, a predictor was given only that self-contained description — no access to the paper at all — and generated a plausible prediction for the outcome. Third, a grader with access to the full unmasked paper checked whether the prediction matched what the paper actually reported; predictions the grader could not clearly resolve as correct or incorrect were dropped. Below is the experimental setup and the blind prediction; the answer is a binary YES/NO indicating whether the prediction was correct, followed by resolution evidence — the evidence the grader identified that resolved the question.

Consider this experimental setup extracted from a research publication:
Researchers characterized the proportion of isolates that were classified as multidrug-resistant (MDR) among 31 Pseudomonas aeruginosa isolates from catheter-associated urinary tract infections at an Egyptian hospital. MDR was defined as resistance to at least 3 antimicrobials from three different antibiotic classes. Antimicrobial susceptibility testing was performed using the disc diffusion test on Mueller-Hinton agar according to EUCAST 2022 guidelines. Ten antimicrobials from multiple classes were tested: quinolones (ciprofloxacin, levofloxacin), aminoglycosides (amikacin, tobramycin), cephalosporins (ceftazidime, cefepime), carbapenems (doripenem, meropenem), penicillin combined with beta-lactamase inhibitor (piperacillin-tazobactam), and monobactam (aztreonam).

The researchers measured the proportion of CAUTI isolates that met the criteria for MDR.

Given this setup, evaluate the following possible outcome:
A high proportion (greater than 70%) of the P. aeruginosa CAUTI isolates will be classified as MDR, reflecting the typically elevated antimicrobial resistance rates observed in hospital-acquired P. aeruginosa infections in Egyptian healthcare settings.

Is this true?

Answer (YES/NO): NO